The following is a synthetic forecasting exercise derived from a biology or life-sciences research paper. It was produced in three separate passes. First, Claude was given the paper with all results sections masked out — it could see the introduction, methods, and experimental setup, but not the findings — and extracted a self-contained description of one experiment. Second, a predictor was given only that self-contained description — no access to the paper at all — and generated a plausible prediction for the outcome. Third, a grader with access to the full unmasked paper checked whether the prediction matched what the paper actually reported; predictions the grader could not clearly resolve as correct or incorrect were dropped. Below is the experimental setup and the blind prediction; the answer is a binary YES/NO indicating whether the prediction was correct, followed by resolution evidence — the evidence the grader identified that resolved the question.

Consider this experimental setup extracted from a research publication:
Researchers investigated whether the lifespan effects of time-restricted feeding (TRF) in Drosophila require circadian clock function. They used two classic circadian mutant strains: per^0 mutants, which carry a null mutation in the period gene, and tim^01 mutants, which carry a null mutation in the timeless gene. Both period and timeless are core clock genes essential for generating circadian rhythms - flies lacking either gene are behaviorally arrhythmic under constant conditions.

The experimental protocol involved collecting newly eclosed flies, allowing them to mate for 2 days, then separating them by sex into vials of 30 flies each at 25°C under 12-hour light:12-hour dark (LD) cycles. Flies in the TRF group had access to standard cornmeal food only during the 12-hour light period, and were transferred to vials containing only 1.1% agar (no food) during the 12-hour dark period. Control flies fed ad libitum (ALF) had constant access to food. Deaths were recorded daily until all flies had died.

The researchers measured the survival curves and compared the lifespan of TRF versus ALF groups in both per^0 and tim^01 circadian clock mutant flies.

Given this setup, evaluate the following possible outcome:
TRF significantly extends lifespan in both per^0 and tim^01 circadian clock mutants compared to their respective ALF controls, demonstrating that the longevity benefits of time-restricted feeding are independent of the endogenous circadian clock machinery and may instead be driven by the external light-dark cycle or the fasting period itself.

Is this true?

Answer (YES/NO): NO